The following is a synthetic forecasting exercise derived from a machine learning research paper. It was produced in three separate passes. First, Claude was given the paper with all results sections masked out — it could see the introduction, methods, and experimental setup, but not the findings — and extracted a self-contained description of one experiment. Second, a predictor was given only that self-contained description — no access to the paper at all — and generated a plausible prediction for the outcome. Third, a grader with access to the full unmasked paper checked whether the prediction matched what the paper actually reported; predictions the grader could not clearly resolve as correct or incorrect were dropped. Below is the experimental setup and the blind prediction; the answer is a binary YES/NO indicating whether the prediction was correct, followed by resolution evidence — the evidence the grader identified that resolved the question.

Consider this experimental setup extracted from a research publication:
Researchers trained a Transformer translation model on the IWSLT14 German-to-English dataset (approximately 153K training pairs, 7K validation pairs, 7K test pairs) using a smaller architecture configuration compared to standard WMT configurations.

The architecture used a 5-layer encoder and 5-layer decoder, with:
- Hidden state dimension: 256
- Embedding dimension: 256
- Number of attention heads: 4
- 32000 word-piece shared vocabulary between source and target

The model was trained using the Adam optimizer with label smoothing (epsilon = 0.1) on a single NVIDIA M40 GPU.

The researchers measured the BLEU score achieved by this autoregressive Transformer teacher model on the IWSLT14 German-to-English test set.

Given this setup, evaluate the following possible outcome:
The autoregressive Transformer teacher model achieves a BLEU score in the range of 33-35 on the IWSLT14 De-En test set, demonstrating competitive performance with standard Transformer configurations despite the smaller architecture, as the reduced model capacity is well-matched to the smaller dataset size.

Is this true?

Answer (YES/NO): YES